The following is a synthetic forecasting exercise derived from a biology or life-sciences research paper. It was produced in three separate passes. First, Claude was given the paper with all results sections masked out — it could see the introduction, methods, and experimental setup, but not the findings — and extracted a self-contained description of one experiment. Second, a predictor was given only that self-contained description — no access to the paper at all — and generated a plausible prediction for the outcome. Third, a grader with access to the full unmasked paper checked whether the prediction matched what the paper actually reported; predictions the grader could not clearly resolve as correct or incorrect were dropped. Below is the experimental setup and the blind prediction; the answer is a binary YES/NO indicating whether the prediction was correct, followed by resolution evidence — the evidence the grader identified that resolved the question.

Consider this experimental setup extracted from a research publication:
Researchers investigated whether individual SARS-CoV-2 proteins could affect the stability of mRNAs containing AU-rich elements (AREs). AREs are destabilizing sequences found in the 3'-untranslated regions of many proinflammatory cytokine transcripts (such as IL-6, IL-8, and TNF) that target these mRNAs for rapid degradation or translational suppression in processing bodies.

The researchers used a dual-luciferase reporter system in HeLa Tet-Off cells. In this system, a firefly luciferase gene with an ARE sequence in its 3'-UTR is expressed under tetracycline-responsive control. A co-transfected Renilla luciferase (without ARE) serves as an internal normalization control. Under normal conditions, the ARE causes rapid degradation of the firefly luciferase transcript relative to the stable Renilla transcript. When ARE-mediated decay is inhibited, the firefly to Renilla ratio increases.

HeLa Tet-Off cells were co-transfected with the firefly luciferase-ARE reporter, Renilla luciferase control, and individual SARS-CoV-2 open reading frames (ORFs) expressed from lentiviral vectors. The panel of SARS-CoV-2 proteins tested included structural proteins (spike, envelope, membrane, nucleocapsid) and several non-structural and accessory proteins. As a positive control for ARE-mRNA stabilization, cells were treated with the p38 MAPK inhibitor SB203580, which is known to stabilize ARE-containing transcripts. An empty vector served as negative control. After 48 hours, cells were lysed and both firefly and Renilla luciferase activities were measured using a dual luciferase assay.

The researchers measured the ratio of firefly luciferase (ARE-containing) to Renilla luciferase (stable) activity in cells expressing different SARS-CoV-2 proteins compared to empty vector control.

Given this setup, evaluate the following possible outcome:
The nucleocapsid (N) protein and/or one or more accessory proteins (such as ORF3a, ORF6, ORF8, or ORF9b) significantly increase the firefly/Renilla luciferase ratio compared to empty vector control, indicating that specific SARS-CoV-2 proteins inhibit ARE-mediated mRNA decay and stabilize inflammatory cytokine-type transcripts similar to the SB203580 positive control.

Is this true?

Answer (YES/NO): YES